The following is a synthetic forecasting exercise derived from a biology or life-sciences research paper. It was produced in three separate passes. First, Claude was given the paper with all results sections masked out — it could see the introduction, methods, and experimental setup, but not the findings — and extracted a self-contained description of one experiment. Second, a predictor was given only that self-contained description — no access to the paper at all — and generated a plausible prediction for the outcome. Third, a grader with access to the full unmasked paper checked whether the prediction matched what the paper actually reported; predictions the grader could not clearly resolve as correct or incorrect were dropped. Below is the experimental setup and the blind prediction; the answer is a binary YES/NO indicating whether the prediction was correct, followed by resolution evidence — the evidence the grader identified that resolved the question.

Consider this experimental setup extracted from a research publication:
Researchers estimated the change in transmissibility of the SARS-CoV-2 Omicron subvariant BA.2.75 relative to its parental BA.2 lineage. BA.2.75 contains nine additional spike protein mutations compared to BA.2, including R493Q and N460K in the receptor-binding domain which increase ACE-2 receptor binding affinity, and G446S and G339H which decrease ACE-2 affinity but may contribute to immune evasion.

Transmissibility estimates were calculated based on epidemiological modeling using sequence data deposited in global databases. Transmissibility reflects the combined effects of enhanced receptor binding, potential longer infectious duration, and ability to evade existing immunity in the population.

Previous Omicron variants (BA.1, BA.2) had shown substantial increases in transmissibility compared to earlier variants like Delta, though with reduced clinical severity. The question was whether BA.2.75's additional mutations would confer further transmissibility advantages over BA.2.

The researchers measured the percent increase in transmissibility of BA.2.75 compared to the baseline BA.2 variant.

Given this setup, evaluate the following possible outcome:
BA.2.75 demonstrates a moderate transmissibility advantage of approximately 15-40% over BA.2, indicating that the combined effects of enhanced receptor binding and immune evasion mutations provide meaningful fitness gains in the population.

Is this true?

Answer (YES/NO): NO